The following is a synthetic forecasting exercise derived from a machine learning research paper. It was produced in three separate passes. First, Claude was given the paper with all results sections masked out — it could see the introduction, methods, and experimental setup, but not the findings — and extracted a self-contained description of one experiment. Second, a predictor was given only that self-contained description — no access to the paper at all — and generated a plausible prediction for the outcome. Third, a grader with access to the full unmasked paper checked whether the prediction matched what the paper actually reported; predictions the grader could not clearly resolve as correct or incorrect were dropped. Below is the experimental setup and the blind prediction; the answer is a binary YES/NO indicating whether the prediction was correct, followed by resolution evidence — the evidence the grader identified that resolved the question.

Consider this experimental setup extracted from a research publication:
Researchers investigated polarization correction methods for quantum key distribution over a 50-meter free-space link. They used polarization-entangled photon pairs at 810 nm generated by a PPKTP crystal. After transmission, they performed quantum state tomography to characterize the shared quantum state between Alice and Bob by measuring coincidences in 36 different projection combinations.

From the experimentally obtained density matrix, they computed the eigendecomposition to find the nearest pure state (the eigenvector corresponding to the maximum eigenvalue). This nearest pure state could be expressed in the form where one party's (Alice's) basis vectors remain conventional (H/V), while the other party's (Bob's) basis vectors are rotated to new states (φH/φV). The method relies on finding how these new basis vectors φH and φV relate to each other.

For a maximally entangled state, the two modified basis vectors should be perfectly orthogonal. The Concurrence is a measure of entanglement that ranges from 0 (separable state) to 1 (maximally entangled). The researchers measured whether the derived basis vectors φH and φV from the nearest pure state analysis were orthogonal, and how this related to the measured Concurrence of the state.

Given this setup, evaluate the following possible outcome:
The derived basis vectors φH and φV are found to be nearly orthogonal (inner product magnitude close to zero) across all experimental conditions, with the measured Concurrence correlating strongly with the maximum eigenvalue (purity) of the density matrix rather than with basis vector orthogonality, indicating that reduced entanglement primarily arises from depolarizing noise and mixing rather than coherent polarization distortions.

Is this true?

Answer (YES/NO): NO